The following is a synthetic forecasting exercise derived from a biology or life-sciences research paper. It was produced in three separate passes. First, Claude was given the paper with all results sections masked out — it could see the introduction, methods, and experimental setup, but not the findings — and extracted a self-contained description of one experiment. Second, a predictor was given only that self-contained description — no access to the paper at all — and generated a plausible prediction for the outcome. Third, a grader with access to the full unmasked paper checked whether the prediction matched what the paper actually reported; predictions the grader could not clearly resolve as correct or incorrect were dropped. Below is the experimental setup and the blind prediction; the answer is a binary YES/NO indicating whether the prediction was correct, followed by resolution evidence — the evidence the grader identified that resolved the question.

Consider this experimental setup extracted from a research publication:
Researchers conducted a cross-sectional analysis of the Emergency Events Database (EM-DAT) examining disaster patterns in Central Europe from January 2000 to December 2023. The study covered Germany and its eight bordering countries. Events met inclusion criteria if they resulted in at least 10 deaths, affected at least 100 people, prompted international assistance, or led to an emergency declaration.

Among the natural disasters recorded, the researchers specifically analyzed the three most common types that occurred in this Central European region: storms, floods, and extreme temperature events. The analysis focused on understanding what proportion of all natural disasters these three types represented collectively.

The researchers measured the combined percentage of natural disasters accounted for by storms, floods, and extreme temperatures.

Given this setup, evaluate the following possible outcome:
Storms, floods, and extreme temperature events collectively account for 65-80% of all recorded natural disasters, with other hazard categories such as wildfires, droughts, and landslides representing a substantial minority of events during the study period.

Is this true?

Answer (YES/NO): NO